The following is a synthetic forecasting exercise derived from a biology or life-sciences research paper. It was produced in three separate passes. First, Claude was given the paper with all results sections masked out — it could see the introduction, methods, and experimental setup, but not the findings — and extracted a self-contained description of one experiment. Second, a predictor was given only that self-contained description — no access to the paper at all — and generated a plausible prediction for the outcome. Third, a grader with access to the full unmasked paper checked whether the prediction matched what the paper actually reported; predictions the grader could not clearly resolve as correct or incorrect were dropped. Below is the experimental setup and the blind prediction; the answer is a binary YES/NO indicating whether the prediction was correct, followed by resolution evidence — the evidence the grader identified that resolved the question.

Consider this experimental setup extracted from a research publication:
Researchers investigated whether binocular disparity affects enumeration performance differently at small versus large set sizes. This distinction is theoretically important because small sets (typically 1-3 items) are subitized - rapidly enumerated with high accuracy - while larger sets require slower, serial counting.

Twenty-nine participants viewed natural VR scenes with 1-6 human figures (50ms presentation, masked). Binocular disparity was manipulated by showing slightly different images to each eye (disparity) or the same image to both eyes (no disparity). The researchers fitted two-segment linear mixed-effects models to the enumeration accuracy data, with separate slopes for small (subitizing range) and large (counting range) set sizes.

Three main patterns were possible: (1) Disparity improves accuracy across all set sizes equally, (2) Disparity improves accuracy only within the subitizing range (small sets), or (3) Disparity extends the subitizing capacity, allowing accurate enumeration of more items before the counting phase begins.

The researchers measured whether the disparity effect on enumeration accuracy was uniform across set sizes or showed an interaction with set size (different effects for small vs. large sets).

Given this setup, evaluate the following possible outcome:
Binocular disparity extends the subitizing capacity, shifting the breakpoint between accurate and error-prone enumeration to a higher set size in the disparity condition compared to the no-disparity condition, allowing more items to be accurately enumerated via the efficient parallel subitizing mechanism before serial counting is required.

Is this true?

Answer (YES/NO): NO